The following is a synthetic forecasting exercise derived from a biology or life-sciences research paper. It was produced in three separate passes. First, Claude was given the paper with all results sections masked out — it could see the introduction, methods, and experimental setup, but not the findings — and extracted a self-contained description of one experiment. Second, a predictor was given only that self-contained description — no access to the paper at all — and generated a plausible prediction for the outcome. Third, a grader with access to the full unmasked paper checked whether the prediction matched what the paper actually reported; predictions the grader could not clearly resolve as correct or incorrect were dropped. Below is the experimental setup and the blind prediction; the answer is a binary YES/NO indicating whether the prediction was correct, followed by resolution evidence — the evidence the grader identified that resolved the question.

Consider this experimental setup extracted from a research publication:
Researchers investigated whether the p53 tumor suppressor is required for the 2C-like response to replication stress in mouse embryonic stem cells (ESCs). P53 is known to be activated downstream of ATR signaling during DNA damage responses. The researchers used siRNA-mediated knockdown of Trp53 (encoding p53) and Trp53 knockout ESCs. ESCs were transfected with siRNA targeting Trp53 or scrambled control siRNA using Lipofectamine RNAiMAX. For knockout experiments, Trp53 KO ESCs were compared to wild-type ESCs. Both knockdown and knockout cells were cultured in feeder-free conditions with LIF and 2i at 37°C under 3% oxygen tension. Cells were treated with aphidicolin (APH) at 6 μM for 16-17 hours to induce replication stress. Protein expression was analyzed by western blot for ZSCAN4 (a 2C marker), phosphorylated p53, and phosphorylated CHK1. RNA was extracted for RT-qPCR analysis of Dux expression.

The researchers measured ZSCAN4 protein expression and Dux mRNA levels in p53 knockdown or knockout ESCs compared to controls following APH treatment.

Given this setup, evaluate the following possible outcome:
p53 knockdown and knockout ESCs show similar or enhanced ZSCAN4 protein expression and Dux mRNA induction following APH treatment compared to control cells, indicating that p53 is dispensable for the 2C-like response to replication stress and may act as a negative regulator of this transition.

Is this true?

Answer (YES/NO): YES